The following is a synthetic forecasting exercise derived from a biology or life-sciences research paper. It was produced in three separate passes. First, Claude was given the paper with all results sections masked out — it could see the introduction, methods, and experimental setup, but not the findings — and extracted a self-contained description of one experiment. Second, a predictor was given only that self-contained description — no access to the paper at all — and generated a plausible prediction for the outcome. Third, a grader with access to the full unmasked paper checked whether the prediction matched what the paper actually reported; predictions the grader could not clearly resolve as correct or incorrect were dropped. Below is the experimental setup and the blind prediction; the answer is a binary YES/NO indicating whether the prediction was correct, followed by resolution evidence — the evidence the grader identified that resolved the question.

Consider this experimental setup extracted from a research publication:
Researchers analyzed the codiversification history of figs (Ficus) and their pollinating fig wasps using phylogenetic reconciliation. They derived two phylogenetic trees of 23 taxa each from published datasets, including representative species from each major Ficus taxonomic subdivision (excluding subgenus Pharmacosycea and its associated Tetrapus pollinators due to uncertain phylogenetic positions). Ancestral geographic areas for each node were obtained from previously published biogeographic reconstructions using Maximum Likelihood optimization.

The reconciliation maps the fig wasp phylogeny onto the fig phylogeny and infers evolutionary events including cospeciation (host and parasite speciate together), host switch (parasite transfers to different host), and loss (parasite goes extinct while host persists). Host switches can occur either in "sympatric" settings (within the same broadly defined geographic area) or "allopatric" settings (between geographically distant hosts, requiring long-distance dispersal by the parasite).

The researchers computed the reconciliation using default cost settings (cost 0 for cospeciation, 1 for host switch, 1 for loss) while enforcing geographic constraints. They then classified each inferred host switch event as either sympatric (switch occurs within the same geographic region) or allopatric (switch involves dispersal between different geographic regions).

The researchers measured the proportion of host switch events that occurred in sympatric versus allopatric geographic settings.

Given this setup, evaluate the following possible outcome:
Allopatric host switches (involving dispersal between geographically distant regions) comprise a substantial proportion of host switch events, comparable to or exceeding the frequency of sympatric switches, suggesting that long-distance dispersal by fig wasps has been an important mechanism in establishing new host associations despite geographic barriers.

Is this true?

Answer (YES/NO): YES